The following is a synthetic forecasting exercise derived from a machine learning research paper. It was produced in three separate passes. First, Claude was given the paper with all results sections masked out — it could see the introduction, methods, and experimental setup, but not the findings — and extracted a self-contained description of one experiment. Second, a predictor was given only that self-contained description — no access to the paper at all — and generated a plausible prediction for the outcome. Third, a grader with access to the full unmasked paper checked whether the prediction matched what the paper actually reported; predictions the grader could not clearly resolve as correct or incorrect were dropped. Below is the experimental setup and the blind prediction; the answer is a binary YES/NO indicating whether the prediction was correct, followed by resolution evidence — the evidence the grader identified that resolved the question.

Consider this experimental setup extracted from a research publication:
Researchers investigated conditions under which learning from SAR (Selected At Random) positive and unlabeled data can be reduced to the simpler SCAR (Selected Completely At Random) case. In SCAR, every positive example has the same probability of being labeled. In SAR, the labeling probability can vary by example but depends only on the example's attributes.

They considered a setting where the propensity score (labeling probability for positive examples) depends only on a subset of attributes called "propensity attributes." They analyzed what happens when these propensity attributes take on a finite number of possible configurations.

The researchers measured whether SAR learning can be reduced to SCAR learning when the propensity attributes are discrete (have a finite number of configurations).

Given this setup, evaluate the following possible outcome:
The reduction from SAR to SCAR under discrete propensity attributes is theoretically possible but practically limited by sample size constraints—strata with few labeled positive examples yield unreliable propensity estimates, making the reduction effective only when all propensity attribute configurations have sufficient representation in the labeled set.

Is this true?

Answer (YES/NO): NO